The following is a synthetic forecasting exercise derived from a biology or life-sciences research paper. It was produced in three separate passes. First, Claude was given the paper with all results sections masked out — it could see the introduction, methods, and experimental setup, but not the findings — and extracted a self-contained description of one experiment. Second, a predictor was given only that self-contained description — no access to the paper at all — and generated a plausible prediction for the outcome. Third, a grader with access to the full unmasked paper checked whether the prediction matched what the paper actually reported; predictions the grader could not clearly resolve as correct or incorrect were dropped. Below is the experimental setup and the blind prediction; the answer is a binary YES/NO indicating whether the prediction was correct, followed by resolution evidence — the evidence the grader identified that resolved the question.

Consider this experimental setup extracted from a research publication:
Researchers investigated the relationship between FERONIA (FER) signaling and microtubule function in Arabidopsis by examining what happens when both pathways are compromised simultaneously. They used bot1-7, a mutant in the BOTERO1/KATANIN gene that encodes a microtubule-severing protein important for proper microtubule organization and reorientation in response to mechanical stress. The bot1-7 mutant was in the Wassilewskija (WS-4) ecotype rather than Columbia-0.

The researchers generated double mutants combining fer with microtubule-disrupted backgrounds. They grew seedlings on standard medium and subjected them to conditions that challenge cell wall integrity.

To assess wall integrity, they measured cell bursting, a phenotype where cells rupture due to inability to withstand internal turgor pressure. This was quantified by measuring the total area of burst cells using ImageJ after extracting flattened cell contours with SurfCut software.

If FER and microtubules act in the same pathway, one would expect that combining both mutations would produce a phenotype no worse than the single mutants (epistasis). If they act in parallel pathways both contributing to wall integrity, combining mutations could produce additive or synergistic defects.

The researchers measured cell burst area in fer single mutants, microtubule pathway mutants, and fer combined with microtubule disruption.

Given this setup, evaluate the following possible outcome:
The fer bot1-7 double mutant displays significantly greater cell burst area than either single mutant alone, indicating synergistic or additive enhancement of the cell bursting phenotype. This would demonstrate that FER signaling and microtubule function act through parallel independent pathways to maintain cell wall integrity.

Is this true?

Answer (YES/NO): NO